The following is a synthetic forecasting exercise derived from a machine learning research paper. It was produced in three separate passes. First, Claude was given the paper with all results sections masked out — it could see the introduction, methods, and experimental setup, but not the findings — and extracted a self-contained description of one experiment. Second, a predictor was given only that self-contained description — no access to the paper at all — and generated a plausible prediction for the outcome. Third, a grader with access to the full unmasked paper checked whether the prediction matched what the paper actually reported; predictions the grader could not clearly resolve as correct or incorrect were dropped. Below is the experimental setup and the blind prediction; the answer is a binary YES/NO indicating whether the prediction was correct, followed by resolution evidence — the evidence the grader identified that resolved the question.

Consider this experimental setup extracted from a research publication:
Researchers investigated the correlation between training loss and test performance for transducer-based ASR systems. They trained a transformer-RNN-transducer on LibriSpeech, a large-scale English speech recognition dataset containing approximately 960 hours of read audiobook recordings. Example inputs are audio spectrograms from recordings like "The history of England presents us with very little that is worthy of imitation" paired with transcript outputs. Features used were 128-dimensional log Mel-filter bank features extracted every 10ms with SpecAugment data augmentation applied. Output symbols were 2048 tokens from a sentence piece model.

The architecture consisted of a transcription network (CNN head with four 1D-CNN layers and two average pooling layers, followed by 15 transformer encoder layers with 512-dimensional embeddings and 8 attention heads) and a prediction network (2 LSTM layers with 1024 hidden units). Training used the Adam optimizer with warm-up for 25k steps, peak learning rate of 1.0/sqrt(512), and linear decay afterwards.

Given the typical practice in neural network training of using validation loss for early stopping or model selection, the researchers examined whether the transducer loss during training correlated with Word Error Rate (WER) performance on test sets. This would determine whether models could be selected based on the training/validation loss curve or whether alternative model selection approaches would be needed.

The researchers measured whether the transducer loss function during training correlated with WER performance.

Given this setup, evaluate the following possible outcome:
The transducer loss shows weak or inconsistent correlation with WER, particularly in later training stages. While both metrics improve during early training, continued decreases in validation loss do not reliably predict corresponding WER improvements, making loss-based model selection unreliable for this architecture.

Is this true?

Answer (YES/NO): NO